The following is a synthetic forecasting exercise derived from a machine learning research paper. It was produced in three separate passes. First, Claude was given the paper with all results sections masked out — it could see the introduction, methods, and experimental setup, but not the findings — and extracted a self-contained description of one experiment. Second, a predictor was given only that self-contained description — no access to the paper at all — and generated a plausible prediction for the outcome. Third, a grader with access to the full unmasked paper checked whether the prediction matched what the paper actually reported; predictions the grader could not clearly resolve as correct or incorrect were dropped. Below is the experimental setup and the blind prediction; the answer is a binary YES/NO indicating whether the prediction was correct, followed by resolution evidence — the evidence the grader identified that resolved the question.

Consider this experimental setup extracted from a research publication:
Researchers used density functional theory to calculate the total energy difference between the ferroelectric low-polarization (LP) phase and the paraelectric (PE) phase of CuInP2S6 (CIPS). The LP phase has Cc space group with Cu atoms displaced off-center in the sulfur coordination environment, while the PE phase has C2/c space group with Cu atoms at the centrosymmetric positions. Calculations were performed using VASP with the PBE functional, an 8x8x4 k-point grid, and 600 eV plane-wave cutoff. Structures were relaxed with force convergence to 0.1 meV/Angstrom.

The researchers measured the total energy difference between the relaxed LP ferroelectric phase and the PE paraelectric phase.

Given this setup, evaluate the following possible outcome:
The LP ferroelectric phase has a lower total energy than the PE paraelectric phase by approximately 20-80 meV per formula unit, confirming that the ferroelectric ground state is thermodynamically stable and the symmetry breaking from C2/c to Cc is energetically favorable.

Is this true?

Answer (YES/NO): NO